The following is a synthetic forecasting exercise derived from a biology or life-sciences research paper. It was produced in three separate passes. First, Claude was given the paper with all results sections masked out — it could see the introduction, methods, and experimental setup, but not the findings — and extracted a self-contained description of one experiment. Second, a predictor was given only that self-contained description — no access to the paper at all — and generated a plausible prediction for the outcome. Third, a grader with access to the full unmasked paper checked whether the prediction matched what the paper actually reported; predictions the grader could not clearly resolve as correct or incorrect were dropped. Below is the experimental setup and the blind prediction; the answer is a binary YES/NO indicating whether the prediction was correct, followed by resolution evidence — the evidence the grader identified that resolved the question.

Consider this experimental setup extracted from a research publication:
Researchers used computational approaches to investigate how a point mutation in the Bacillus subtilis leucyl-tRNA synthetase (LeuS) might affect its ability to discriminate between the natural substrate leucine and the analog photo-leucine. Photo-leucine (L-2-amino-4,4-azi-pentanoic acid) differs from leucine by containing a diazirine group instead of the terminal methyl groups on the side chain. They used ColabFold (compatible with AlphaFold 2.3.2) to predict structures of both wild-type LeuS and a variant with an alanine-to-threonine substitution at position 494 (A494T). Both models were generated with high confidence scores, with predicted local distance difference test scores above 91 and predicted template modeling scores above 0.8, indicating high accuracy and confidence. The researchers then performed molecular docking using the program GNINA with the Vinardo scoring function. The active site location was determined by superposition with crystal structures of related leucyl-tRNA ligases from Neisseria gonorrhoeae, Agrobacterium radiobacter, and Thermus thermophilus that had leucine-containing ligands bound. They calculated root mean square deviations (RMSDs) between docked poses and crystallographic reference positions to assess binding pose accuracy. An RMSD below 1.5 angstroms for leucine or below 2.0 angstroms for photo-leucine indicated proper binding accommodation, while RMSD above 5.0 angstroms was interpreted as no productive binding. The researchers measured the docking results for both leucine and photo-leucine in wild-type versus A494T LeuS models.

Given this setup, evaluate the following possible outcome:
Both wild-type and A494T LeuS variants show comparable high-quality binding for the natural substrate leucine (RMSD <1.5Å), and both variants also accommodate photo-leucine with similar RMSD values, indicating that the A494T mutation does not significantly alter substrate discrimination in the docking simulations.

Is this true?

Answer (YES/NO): NO